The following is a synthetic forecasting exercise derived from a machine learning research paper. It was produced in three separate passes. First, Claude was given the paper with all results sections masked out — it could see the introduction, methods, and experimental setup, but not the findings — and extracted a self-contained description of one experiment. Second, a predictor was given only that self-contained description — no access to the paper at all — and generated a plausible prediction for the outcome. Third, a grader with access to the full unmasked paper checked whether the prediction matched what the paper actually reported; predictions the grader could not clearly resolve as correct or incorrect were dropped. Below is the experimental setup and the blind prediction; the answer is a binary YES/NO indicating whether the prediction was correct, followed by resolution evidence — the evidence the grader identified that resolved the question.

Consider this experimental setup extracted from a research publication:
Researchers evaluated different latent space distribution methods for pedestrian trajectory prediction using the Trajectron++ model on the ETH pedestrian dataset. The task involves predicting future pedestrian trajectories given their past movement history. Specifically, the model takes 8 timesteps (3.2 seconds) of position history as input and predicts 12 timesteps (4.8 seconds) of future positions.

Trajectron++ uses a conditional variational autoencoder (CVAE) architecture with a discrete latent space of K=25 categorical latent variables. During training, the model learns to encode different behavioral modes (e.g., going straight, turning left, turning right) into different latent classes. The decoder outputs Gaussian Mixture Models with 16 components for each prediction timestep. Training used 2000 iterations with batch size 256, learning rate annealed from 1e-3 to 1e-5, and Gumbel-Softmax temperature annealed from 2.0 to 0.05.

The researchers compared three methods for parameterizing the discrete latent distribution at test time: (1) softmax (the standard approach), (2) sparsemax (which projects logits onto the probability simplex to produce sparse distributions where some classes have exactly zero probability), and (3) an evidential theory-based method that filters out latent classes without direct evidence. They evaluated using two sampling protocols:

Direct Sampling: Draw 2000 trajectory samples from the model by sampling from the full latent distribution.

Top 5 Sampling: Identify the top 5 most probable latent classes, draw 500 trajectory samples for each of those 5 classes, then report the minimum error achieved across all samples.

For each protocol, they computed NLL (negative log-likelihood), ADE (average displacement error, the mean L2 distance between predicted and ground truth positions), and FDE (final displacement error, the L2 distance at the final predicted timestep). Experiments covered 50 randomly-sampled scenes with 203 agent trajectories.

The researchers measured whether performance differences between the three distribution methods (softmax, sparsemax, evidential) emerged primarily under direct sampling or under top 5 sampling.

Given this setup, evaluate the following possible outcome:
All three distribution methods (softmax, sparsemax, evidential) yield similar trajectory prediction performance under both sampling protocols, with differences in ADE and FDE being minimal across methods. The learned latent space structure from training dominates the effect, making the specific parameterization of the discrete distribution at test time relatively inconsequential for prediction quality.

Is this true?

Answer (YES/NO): NO